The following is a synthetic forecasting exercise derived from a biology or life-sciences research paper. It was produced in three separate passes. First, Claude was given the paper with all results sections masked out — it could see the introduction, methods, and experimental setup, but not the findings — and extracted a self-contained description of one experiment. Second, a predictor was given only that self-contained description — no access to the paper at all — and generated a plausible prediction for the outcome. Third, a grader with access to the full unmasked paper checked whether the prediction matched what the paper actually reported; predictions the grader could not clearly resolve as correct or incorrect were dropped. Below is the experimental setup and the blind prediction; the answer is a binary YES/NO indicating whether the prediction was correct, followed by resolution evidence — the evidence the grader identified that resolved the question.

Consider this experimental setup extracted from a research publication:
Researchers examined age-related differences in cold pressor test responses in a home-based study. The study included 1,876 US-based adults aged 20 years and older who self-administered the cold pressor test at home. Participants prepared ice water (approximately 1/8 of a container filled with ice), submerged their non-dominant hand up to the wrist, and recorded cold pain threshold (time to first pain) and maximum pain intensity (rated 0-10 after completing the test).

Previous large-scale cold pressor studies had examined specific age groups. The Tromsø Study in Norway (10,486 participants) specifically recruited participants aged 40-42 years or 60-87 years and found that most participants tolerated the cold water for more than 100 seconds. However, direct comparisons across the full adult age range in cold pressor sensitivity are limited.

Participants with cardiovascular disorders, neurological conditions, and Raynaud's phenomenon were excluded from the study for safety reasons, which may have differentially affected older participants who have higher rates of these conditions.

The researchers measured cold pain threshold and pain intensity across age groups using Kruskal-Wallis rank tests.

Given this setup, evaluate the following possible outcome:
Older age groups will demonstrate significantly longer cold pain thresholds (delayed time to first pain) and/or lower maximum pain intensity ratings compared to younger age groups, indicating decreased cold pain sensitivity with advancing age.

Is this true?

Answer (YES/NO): NO